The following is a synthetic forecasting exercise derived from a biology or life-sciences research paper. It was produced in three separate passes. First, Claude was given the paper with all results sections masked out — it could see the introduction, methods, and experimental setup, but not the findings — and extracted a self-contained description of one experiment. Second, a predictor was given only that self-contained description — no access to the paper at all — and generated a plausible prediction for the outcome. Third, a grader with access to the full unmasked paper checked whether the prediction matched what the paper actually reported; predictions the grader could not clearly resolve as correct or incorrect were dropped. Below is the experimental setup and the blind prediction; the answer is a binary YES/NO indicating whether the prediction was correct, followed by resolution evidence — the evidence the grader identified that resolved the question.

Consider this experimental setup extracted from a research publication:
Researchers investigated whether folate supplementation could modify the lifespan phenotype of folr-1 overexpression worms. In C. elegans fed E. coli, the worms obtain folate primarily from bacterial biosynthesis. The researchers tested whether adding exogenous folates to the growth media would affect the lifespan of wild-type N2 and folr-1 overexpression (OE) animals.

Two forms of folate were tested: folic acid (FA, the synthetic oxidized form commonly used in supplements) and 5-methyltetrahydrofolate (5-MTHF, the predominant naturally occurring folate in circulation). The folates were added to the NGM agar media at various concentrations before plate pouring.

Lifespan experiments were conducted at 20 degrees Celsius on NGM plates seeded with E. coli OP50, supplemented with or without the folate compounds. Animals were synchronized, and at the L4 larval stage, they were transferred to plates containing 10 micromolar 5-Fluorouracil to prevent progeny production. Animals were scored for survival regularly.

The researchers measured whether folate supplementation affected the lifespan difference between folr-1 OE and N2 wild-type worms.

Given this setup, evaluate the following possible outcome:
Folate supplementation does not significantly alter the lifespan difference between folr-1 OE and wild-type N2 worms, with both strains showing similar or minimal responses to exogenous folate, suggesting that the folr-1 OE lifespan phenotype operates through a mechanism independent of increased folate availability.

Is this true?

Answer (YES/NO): YES